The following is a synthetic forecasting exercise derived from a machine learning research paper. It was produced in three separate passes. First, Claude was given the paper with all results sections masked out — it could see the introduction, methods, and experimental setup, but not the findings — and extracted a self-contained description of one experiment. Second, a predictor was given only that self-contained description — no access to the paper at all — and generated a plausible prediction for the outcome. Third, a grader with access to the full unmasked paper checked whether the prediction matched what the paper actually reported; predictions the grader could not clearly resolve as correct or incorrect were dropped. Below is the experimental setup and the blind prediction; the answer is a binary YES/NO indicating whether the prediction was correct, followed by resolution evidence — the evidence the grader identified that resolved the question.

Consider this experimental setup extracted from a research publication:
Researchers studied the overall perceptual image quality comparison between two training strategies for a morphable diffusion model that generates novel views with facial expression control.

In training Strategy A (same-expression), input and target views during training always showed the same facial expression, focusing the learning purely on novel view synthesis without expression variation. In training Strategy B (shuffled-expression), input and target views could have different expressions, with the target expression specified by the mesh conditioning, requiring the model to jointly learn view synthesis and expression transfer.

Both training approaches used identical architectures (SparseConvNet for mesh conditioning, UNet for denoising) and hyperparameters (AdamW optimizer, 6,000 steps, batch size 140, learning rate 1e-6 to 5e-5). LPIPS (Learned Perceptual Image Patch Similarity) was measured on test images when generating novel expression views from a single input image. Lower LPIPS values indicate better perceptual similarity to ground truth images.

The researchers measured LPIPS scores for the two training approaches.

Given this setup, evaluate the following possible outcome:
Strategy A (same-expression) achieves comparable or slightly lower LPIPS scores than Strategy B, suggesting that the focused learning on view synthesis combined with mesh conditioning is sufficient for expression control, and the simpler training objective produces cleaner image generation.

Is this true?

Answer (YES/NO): NO